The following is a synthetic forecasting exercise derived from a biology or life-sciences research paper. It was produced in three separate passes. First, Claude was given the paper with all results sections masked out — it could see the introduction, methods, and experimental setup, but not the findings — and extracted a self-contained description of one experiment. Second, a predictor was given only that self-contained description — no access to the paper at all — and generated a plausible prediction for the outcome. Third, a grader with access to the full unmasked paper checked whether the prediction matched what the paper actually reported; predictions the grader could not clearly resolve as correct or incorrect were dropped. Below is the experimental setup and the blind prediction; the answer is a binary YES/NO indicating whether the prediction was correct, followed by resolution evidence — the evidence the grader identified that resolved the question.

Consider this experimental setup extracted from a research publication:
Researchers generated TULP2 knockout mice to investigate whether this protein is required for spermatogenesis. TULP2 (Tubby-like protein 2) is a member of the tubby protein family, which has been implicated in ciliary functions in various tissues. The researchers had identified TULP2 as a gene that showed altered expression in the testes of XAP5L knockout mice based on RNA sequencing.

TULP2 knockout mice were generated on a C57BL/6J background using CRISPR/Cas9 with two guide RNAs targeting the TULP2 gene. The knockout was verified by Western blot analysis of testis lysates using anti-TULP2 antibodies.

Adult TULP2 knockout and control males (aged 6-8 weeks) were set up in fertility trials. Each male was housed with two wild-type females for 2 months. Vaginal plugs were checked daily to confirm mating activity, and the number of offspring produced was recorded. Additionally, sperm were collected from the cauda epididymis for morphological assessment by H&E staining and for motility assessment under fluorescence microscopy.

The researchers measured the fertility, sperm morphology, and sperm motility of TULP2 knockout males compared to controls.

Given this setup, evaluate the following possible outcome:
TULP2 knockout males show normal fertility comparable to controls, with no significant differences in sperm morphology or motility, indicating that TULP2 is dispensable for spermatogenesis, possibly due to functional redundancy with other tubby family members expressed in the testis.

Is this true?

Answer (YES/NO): NO